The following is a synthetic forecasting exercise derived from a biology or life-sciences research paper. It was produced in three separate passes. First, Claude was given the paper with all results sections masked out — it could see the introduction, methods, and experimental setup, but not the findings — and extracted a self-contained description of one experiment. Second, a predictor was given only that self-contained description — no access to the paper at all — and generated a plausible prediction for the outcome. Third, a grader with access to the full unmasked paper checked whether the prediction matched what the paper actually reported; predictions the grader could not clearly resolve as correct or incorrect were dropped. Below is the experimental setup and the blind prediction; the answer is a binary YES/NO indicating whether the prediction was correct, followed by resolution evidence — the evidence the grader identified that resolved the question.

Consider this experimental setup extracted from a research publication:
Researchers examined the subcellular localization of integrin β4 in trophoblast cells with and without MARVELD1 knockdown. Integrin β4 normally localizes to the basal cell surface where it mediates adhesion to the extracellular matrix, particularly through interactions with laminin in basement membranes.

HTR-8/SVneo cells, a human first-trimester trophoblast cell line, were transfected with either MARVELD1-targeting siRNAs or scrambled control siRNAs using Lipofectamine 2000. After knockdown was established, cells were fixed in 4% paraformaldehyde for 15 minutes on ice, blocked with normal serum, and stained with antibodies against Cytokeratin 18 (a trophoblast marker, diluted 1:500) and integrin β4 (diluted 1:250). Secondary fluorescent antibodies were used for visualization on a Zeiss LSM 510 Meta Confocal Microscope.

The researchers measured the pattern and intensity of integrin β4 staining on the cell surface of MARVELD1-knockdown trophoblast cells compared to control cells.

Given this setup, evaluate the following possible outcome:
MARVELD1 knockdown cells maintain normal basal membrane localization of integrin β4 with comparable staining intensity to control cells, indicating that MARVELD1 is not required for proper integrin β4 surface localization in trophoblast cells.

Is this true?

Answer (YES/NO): NO